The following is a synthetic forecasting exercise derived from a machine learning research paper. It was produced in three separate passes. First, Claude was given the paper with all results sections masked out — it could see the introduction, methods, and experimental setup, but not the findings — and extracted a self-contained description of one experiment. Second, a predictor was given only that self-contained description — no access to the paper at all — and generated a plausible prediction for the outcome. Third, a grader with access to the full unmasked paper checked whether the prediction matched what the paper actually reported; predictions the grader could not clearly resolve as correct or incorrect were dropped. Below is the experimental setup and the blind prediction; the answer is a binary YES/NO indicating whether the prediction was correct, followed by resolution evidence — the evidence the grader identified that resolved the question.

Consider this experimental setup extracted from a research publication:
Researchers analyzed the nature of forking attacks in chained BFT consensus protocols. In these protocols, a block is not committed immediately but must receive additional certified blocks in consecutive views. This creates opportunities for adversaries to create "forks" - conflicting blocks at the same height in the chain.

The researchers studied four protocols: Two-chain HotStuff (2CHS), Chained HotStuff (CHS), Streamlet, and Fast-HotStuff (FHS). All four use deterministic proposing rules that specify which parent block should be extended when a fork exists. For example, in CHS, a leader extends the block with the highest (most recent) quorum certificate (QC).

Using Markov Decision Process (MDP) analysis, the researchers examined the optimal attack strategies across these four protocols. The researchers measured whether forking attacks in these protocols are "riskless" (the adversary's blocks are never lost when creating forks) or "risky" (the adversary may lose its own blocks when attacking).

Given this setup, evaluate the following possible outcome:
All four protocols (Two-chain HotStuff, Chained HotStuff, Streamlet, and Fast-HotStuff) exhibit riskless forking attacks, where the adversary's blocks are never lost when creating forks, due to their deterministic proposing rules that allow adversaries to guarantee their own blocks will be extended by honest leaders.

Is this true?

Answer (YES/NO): YES